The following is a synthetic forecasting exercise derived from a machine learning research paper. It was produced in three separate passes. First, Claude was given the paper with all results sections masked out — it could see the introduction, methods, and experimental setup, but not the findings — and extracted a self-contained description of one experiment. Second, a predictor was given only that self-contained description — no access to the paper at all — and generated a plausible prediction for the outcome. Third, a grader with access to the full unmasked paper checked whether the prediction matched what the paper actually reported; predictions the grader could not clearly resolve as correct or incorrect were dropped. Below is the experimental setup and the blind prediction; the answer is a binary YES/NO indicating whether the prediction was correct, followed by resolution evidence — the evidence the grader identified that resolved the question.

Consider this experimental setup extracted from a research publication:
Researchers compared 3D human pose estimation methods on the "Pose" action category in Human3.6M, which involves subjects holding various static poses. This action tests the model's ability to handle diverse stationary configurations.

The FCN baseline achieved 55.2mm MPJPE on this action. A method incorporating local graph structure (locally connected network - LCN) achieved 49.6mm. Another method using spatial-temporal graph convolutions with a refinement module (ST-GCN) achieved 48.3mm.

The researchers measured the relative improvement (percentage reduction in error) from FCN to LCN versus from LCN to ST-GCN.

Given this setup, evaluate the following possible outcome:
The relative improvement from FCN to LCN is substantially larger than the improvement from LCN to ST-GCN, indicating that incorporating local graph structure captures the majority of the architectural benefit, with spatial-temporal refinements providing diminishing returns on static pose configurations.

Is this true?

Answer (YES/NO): YES